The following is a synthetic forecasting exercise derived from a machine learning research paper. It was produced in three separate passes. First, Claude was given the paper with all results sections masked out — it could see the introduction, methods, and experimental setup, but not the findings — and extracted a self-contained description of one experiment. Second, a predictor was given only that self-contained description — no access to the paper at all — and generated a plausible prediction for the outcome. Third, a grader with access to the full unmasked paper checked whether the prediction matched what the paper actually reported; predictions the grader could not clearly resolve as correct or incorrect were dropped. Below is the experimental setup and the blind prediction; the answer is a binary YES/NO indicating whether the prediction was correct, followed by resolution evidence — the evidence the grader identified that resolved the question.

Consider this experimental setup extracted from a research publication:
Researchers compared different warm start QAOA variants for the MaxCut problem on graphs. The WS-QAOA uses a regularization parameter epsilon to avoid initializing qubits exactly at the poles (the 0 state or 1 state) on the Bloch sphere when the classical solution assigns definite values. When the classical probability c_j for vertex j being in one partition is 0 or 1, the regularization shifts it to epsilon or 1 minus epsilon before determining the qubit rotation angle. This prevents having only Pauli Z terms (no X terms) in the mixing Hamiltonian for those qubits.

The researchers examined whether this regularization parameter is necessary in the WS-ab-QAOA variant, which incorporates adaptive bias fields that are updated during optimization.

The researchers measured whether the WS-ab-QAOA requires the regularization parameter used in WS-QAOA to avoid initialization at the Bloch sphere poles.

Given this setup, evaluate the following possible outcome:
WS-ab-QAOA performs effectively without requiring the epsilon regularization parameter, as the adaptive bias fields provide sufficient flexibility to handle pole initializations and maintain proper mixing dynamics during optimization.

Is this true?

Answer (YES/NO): YES